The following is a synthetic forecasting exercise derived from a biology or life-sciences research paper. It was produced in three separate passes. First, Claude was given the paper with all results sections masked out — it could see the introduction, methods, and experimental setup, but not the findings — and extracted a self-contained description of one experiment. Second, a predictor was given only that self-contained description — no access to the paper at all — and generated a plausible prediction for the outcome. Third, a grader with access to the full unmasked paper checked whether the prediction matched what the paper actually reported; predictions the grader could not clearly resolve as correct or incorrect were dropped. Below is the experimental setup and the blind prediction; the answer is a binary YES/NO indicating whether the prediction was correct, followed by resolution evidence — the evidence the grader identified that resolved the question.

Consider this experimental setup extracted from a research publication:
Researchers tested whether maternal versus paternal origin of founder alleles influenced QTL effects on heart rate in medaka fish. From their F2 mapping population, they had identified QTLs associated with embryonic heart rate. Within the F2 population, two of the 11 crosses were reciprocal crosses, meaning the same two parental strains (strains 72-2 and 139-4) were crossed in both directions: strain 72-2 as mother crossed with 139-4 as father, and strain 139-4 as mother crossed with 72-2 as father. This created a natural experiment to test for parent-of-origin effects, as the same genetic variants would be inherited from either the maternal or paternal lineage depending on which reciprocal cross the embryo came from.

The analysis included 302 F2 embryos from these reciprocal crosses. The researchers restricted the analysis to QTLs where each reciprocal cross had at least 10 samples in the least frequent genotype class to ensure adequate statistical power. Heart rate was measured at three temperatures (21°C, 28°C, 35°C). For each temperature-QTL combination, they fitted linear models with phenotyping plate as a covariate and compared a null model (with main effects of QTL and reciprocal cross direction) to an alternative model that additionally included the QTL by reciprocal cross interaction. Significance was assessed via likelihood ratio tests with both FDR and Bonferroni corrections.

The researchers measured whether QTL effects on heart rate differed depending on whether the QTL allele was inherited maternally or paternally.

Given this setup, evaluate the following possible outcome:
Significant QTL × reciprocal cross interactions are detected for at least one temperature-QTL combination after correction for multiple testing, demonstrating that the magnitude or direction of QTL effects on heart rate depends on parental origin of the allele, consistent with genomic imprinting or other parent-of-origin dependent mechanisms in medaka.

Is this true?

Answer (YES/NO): NO